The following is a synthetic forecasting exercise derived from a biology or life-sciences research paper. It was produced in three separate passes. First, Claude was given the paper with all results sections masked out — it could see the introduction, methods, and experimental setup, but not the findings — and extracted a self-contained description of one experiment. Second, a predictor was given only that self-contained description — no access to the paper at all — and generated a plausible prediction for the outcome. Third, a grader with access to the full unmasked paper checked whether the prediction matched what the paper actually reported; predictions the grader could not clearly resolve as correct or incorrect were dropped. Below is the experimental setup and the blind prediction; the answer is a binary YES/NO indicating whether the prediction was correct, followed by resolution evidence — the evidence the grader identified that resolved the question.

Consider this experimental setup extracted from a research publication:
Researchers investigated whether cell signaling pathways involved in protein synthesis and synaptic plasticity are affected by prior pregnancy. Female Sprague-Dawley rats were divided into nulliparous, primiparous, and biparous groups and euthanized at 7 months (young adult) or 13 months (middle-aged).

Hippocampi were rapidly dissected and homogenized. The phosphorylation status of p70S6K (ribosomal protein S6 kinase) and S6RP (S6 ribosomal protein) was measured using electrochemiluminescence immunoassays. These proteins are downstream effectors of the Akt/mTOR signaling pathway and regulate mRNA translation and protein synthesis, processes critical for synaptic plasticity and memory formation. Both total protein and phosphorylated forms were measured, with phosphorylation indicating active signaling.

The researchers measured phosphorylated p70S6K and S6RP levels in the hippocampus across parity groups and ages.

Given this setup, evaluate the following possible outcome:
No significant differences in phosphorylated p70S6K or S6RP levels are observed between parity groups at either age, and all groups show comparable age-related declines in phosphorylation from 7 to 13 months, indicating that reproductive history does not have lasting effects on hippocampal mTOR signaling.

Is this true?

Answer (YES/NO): NO